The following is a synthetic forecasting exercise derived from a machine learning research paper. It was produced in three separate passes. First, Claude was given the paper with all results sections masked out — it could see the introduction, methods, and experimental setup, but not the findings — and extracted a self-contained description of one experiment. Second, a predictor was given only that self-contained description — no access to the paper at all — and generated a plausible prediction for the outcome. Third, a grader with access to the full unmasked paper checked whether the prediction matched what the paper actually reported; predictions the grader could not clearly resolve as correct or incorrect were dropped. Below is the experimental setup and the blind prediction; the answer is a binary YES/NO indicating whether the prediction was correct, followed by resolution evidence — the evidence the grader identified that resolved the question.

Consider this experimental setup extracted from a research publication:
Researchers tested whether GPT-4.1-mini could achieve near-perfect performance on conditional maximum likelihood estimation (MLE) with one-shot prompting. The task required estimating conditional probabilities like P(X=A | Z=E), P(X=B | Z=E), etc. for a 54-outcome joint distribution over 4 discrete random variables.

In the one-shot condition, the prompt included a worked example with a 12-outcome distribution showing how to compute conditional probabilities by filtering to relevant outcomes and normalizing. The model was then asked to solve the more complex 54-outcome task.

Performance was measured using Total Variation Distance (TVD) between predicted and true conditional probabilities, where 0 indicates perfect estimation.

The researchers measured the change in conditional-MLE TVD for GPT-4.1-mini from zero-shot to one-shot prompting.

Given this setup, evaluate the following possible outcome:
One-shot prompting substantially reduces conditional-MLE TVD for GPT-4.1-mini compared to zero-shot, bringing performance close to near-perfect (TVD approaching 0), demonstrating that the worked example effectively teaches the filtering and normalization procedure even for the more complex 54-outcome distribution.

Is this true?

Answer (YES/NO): YES